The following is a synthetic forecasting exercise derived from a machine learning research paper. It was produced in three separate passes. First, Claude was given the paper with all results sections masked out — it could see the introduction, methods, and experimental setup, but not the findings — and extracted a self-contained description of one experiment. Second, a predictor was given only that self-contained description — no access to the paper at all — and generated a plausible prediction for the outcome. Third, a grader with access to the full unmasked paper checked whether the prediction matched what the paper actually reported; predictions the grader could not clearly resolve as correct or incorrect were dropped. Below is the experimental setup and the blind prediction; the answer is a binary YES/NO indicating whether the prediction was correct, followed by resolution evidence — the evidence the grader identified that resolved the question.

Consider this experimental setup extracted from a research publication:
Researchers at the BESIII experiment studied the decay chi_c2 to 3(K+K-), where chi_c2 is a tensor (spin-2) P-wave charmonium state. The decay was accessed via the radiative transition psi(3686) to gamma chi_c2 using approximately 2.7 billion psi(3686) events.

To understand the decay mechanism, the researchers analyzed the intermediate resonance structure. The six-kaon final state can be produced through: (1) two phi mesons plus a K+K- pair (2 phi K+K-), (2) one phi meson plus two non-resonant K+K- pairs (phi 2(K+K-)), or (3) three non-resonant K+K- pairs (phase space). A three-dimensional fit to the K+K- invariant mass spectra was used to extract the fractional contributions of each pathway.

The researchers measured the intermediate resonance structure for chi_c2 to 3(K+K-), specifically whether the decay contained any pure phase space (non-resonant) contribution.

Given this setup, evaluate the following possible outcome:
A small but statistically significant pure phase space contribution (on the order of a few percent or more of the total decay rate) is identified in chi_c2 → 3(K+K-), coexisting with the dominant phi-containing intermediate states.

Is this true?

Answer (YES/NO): NO